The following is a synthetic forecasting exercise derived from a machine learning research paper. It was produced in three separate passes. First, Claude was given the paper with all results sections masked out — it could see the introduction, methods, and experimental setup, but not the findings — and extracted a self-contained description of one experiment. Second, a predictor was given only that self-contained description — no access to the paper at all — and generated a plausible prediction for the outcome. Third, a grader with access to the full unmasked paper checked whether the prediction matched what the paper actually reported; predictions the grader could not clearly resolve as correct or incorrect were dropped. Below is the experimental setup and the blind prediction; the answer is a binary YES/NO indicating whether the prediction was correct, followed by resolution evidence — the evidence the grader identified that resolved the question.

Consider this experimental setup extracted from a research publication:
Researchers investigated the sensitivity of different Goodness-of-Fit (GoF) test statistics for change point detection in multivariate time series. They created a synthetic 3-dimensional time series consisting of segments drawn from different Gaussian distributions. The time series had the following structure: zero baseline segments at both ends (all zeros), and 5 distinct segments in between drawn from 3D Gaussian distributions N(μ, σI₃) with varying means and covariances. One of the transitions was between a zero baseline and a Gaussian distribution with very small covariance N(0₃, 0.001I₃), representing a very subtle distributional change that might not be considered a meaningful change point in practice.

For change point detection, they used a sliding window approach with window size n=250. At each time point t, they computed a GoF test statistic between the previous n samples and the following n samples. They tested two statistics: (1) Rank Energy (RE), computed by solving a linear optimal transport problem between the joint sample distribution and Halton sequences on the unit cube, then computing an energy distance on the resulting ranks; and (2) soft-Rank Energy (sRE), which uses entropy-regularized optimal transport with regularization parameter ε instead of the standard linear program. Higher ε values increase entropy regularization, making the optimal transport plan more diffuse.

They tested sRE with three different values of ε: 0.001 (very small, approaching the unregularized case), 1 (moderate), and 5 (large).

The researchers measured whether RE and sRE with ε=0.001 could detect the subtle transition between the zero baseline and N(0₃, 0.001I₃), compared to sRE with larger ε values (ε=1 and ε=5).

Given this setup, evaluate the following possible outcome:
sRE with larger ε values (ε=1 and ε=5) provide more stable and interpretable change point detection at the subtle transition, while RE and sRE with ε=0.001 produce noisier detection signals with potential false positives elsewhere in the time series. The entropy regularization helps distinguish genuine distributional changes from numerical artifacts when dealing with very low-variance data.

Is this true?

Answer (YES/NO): NO